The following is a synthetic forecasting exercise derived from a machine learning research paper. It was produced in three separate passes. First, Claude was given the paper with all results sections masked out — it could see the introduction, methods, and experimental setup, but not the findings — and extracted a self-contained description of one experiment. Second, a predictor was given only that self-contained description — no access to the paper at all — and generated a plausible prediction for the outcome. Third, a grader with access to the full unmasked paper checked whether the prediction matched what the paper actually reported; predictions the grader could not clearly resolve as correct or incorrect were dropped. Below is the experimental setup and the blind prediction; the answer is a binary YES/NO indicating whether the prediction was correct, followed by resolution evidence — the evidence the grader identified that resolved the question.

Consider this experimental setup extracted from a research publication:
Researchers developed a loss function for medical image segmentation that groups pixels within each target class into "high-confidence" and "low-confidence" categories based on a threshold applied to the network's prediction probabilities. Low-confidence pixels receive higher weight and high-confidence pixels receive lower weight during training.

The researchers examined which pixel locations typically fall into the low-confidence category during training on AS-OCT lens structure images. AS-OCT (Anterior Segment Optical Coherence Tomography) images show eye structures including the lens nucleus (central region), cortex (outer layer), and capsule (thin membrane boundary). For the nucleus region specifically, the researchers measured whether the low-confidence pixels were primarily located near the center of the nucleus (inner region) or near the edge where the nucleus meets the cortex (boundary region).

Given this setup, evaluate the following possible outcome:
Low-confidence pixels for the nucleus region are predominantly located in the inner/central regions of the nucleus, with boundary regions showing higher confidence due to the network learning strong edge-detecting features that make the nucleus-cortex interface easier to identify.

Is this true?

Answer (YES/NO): NO